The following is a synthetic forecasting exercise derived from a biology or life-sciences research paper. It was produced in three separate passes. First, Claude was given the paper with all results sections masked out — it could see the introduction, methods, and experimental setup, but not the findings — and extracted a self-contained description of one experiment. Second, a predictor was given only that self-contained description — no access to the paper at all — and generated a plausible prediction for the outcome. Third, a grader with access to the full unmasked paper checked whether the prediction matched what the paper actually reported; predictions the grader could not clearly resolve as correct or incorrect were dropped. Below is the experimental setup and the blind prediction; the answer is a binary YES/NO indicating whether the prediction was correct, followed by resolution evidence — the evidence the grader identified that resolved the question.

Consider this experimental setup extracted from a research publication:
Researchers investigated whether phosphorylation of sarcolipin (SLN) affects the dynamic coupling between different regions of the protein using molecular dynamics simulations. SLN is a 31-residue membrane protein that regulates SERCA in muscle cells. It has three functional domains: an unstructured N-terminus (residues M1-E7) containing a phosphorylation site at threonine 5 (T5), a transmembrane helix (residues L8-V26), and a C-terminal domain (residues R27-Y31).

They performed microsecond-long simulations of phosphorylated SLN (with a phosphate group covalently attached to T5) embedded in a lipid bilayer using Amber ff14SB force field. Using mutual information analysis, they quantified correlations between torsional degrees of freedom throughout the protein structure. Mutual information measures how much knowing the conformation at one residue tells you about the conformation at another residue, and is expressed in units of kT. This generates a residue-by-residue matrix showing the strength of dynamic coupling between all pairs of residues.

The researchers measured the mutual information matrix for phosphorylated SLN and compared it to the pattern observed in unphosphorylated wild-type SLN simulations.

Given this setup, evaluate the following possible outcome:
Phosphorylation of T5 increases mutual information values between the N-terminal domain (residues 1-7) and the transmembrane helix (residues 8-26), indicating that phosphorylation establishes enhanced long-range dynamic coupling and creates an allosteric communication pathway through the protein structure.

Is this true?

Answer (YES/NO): NO